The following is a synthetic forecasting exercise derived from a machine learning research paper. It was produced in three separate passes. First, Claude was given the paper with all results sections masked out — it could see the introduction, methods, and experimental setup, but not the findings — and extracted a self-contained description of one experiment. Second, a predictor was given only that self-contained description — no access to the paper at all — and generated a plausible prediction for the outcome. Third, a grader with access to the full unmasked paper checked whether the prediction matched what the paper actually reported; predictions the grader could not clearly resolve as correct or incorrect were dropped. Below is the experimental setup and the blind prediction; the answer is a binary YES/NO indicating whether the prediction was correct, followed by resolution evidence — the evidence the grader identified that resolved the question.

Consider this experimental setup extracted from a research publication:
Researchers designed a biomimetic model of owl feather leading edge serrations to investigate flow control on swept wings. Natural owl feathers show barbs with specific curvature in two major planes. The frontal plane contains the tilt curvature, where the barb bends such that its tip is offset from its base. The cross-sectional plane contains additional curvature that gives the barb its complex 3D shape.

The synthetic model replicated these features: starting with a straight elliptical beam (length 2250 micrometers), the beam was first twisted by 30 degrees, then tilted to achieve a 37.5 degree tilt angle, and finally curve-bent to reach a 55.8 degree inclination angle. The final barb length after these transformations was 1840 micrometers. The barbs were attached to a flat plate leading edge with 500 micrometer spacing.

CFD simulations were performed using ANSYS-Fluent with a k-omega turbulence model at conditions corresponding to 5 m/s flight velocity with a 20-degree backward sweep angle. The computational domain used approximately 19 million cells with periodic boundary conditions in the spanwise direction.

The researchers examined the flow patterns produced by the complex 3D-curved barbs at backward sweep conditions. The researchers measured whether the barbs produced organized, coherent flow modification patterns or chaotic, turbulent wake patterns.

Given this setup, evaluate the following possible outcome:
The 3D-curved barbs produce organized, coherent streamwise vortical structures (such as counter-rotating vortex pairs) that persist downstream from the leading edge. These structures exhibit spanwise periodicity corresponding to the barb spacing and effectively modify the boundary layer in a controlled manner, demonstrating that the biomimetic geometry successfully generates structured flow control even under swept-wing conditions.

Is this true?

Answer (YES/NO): NO